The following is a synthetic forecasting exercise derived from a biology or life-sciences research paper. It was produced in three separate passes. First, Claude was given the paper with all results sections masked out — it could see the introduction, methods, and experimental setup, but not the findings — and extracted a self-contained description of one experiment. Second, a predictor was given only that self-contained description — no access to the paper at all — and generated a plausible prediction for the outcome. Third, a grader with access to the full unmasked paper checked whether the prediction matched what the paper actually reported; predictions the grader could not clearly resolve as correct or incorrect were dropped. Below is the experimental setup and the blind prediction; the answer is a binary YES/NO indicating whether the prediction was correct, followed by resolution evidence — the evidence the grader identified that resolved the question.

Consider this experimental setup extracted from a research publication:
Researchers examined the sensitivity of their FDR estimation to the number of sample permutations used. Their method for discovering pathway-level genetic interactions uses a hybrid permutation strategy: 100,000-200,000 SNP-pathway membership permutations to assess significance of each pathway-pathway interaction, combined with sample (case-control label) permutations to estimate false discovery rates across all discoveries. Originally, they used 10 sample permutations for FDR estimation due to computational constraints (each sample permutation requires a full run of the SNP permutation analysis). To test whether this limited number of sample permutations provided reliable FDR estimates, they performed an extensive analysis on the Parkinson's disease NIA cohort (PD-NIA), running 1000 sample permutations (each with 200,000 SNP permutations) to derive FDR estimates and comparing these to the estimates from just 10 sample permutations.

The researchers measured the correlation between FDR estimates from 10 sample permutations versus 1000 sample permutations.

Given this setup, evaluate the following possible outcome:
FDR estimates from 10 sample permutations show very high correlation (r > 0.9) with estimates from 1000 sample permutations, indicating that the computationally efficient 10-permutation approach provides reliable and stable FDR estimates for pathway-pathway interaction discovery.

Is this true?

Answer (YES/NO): NO